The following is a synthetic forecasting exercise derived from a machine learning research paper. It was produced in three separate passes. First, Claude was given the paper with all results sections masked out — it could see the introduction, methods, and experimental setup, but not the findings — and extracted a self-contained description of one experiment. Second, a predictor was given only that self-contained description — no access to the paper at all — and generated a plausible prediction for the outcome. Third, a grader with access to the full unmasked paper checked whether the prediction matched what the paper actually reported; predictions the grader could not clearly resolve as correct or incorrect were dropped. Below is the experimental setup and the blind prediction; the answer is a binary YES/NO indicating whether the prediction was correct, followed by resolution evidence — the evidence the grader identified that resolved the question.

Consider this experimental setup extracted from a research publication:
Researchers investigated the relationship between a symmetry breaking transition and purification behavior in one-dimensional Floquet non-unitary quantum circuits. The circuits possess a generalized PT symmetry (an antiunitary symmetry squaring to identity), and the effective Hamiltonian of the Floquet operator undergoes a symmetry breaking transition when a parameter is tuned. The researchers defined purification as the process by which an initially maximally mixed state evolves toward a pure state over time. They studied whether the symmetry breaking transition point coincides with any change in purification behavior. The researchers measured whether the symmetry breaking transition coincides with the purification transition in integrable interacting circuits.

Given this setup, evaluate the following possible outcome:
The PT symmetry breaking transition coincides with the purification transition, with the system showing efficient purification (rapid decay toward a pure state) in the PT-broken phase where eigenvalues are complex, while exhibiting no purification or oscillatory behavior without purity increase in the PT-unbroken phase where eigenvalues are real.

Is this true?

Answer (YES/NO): NO